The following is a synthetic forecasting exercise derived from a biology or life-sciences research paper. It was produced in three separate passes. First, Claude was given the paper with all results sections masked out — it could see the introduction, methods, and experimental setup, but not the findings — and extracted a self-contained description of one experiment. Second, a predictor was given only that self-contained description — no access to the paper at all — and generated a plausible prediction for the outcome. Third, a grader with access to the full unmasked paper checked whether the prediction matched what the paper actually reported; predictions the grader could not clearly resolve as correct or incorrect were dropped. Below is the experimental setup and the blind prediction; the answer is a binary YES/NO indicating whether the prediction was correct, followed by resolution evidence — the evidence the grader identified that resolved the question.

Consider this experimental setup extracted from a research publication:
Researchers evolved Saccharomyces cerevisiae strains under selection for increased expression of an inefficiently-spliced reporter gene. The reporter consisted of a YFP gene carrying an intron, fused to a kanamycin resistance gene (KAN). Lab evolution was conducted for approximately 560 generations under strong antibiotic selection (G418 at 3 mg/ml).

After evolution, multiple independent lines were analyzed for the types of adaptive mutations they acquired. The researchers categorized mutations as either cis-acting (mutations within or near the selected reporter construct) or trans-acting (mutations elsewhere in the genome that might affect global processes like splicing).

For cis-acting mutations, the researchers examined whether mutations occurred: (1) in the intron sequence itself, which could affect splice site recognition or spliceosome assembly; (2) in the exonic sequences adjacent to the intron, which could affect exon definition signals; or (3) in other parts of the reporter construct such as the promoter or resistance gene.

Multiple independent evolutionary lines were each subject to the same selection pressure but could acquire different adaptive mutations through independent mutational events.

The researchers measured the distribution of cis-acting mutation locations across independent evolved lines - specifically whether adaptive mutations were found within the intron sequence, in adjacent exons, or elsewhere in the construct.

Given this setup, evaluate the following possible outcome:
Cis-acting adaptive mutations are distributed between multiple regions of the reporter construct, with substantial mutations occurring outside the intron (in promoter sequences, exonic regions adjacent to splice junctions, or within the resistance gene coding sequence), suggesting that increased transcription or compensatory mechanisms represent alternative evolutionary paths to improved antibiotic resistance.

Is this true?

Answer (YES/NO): NO